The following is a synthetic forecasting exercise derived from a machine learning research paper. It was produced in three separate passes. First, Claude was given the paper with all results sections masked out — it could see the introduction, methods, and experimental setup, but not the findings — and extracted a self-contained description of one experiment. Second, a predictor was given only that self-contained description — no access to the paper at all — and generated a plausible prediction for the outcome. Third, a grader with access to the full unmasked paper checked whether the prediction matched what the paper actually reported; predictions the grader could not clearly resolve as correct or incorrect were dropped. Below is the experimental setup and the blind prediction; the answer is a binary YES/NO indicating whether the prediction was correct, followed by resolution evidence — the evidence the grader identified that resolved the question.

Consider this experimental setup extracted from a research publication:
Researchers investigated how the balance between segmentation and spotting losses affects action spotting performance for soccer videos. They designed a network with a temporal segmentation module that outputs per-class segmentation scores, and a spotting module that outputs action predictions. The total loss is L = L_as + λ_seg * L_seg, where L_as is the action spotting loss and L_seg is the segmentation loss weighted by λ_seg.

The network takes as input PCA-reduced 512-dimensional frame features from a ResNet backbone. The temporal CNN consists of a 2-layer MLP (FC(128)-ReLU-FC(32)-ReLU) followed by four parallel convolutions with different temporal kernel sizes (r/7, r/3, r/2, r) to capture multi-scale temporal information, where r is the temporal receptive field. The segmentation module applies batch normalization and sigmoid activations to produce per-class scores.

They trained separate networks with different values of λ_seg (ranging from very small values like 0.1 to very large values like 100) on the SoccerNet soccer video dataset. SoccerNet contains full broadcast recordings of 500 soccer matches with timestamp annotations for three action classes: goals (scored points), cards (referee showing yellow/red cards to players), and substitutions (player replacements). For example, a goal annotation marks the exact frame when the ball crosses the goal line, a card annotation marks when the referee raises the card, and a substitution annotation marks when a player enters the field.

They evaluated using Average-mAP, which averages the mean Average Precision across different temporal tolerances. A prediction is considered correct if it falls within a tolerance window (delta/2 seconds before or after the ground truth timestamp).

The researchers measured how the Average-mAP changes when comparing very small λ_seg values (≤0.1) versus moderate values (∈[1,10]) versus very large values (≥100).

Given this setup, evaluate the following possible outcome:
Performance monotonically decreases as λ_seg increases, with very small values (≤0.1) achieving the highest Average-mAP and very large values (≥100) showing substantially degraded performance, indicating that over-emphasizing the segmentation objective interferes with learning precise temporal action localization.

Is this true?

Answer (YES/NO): NO